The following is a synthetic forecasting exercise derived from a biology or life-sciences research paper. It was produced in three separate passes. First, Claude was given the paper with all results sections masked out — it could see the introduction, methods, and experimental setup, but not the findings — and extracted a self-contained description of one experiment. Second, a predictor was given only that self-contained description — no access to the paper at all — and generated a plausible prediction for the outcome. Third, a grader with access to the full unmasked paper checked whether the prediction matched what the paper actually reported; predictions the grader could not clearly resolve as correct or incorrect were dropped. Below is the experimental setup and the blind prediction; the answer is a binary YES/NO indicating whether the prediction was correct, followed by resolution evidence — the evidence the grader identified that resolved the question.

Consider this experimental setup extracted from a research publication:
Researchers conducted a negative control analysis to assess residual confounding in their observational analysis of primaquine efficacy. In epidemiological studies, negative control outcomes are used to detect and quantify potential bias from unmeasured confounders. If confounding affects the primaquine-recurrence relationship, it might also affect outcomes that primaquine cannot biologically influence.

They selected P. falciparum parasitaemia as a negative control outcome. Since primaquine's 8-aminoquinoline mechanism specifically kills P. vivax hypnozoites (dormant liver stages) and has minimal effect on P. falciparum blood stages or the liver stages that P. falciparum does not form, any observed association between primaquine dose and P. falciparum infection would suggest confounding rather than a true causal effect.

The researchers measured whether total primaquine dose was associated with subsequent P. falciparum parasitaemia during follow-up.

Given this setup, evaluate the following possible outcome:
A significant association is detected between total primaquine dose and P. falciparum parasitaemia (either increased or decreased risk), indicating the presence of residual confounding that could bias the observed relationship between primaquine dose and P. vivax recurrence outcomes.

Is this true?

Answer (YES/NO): NO